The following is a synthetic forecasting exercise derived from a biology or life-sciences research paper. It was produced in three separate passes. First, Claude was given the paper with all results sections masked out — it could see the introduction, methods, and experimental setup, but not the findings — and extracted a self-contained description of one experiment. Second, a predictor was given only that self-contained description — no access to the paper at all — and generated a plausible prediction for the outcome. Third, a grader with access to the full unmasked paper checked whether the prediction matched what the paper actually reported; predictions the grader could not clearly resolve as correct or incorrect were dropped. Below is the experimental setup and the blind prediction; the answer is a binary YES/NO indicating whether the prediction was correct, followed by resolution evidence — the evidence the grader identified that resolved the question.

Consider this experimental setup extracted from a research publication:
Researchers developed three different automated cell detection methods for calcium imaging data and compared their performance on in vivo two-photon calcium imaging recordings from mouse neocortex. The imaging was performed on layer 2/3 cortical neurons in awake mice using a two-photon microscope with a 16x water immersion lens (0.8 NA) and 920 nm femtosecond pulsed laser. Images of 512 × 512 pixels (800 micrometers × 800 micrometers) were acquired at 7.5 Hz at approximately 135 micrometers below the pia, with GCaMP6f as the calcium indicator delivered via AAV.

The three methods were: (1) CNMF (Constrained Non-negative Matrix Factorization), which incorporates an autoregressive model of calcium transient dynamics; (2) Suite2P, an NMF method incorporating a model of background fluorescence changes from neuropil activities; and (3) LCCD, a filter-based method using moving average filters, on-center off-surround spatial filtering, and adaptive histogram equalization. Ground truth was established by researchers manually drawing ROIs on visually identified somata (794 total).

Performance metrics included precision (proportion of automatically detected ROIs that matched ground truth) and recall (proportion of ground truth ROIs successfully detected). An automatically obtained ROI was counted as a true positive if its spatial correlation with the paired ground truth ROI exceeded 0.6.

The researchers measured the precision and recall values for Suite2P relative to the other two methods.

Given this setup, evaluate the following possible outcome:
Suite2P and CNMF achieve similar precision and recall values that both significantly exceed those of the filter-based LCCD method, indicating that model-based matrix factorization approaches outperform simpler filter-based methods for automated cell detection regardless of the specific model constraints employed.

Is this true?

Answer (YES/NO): NO